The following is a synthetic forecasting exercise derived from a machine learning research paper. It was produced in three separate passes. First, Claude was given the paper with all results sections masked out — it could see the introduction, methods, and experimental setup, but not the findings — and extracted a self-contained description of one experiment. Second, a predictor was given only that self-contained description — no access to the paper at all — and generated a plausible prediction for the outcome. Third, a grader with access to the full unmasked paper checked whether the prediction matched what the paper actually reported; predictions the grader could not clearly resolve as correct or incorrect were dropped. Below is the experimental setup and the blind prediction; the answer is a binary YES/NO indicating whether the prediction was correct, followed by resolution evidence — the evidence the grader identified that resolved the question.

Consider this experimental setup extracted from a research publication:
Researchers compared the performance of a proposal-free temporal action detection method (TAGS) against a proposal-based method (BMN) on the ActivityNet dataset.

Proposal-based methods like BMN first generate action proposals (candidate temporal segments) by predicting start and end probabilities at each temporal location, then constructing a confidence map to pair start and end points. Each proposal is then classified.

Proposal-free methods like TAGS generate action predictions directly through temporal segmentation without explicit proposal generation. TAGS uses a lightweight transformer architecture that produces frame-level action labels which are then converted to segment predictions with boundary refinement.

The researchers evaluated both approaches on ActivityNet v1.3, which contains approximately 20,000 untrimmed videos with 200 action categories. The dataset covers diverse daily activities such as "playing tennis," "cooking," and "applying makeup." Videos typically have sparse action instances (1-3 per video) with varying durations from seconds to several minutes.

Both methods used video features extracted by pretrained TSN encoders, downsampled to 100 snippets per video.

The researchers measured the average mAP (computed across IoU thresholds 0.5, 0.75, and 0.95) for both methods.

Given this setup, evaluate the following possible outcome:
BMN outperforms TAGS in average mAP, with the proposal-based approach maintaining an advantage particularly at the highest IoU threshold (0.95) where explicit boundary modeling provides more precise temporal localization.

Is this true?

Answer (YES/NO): NO